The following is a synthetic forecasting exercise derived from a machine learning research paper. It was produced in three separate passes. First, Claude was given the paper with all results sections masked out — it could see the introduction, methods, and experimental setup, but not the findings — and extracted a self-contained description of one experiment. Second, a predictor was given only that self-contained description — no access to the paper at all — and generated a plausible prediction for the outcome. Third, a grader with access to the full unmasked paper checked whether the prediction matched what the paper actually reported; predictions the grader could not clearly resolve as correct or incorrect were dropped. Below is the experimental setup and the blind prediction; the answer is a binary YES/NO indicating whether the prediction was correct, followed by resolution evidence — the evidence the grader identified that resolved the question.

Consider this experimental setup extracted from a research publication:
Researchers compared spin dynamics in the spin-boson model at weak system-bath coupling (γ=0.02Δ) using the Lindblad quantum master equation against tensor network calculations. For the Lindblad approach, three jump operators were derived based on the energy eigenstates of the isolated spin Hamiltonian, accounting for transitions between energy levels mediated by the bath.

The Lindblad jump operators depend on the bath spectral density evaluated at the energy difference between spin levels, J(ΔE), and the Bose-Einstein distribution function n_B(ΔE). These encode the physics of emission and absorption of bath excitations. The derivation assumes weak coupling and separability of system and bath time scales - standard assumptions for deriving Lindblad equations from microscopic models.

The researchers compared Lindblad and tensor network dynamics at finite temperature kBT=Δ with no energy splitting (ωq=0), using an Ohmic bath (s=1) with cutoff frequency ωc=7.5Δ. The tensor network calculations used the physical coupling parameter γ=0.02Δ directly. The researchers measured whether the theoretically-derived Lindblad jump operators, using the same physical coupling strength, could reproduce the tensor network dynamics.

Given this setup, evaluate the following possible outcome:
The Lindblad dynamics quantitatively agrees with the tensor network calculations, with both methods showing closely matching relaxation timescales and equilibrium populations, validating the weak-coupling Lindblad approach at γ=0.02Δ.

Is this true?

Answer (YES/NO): NO